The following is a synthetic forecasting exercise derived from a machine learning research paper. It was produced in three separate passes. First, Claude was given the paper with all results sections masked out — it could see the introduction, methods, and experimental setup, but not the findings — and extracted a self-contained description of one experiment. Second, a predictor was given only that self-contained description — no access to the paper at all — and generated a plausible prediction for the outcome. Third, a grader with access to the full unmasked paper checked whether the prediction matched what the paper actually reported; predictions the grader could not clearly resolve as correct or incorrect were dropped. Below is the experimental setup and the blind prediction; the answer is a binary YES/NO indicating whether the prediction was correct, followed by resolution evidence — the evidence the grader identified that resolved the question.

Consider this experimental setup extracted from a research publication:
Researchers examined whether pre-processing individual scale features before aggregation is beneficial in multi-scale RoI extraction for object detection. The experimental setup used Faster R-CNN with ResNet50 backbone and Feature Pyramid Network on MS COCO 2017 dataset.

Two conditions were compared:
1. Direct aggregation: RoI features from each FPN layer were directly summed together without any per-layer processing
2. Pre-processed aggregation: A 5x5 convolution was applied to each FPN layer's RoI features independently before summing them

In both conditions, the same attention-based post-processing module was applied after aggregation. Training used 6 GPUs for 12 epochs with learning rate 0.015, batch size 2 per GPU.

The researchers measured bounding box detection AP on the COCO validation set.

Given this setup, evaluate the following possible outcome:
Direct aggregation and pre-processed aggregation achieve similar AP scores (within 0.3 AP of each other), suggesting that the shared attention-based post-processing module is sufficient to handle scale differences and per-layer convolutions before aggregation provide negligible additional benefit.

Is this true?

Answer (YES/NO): NO